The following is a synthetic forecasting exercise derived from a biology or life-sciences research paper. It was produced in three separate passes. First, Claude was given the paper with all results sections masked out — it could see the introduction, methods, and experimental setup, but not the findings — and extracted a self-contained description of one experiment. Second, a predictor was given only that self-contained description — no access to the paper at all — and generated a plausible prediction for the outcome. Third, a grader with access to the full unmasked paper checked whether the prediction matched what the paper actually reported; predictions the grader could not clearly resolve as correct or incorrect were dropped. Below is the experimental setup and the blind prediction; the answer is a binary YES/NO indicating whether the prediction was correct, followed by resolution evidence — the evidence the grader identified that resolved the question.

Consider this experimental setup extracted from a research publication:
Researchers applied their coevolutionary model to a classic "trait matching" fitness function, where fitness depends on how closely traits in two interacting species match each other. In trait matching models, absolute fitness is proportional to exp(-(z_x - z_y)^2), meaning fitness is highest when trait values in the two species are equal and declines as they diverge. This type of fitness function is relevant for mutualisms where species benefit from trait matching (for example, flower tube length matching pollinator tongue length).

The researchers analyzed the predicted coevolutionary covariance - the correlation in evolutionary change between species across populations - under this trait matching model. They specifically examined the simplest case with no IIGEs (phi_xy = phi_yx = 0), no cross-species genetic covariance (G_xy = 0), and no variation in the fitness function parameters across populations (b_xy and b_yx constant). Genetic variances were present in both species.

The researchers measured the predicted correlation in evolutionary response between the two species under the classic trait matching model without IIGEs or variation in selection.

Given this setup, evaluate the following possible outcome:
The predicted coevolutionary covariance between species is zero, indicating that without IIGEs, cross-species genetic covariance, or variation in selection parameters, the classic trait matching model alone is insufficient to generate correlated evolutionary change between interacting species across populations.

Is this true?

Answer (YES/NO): NO